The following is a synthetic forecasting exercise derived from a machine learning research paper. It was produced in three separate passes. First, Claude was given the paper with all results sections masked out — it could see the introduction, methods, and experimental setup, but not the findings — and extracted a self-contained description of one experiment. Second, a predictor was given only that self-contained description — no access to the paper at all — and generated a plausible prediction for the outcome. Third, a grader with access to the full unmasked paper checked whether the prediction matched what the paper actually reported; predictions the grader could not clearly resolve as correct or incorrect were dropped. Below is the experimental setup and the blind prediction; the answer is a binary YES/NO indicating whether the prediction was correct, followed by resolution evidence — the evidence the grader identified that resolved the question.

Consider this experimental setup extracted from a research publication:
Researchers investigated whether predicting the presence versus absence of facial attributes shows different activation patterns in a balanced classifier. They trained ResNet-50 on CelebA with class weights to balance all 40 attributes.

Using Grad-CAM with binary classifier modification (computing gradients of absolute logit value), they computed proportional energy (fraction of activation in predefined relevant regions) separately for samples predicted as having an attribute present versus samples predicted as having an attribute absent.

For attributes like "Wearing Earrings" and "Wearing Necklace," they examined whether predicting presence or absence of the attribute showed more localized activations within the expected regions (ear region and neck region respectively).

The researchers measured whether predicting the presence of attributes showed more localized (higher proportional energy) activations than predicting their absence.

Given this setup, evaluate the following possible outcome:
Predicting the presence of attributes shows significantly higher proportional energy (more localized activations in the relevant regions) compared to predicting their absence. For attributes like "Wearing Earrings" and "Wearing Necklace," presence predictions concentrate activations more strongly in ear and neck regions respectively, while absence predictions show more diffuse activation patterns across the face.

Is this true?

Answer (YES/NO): YES